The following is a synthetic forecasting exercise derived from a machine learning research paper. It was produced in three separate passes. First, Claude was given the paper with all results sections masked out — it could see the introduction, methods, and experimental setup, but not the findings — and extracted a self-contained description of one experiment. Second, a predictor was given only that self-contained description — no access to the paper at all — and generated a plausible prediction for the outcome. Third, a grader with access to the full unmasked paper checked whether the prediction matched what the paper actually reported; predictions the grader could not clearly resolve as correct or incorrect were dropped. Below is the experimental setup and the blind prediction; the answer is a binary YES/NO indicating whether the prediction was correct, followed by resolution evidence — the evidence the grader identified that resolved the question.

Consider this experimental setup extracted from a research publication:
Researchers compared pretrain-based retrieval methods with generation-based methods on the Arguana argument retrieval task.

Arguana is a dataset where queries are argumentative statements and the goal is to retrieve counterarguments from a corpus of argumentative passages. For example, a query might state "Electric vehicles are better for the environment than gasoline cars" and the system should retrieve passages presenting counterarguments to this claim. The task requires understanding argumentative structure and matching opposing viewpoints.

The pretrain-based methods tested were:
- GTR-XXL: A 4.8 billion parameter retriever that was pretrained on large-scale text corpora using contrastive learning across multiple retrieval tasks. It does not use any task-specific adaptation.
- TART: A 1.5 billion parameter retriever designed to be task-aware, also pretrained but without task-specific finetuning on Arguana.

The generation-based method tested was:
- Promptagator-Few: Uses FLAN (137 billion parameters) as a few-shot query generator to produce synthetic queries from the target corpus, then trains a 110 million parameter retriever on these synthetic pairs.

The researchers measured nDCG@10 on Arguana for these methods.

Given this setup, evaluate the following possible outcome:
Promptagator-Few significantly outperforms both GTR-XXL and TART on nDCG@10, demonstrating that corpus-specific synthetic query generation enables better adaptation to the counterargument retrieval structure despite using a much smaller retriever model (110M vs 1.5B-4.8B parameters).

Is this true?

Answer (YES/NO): YES